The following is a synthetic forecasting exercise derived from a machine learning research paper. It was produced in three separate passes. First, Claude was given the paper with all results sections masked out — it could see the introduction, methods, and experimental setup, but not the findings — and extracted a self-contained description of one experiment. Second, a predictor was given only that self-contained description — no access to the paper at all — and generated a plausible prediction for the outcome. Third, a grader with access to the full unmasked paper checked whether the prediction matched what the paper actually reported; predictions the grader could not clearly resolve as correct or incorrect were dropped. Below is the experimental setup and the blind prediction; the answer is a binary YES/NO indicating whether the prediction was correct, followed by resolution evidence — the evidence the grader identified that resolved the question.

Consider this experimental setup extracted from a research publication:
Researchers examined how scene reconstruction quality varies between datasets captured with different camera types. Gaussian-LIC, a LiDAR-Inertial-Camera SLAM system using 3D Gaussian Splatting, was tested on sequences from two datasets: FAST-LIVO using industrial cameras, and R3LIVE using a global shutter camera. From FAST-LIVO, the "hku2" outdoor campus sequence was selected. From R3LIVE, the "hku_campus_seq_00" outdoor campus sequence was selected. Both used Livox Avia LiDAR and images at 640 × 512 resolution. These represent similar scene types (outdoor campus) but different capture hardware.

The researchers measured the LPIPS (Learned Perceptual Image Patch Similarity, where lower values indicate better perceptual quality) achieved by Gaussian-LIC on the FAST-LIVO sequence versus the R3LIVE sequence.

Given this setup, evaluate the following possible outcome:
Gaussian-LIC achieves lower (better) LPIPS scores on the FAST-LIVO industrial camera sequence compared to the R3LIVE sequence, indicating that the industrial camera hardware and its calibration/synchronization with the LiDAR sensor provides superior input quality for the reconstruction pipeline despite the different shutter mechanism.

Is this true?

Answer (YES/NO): YES